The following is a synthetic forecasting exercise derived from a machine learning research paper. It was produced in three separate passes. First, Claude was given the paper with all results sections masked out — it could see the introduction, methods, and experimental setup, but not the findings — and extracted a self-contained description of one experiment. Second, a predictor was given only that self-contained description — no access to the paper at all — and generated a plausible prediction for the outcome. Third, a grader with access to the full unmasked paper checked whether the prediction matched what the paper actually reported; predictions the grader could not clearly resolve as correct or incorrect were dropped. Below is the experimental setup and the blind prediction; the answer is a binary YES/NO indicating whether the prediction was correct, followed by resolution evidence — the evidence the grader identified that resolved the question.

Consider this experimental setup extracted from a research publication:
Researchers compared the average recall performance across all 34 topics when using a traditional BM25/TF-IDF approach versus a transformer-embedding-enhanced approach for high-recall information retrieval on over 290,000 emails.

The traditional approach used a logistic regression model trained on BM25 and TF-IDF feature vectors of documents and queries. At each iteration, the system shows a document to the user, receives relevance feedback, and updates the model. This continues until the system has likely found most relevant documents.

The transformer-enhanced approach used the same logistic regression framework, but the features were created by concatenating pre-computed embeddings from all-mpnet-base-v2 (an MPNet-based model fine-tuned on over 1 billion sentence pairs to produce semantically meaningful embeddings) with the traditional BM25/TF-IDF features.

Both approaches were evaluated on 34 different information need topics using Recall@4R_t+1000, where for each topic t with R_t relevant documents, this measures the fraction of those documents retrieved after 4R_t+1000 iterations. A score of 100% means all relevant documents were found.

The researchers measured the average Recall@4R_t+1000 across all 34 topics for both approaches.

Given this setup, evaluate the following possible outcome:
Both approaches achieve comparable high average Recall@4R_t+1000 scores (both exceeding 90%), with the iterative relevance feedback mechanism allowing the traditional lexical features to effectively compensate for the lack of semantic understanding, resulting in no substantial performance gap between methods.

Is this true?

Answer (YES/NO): YES